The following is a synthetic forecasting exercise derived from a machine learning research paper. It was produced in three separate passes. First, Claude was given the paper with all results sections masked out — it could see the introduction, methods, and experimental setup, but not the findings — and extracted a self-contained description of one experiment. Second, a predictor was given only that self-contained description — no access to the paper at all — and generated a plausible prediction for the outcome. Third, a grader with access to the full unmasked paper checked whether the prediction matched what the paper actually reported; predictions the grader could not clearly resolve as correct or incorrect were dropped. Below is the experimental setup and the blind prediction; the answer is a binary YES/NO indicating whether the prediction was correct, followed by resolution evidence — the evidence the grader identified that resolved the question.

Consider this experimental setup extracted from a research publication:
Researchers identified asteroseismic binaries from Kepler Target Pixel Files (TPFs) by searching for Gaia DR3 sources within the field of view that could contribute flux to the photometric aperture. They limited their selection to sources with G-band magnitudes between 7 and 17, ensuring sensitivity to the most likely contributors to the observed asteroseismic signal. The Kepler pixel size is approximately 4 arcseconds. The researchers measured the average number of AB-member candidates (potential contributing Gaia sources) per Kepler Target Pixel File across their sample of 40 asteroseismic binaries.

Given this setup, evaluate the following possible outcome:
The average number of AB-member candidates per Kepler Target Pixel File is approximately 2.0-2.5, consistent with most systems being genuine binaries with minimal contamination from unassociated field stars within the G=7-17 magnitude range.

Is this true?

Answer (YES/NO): NO